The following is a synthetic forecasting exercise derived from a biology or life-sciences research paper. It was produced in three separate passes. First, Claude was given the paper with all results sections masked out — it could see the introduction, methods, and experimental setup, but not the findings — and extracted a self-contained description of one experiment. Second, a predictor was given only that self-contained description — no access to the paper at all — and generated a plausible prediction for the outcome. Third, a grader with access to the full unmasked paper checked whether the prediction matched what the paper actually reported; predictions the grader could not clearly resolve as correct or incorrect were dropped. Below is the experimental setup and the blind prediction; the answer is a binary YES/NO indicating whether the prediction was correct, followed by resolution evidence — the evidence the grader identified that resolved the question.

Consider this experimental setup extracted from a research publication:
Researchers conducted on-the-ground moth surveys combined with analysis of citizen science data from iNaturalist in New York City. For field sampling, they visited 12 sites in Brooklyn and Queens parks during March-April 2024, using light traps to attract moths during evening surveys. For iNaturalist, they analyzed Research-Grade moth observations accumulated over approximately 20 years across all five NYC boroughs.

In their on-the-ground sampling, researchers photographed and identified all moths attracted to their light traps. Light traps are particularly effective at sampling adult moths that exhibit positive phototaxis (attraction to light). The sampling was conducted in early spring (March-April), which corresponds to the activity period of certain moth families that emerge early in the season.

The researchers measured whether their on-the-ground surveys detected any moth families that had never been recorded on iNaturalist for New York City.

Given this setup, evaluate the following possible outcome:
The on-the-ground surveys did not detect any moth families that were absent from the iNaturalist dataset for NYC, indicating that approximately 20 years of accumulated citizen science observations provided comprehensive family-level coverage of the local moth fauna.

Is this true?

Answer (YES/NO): NO